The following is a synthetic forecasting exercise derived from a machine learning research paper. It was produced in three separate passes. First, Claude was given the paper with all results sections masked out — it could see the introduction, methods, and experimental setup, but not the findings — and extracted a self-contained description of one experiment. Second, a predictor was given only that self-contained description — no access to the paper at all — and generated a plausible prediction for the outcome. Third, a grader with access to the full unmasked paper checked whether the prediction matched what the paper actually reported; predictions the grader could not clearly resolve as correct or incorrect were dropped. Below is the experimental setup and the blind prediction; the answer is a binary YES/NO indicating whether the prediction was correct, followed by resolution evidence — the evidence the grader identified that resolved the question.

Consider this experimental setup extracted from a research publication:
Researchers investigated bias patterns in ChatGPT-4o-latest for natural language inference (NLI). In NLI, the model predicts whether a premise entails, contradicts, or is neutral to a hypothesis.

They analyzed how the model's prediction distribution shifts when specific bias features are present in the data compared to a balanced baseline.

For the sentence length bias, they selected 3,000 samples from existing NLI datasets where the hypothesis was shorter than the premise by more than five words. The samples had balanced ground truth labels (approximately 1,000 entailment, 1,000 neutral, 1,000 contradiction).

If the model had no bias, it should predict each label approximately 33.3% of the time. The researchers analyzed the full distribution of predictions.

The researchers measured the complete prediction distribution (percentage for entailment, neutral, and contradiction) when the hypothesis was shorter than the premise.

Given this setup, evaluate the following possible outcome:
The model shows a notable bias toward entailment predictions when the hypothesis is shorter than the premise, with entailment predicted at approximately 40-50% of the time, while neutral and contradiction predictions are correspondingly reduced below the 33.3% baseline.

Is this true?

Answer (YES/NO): NO